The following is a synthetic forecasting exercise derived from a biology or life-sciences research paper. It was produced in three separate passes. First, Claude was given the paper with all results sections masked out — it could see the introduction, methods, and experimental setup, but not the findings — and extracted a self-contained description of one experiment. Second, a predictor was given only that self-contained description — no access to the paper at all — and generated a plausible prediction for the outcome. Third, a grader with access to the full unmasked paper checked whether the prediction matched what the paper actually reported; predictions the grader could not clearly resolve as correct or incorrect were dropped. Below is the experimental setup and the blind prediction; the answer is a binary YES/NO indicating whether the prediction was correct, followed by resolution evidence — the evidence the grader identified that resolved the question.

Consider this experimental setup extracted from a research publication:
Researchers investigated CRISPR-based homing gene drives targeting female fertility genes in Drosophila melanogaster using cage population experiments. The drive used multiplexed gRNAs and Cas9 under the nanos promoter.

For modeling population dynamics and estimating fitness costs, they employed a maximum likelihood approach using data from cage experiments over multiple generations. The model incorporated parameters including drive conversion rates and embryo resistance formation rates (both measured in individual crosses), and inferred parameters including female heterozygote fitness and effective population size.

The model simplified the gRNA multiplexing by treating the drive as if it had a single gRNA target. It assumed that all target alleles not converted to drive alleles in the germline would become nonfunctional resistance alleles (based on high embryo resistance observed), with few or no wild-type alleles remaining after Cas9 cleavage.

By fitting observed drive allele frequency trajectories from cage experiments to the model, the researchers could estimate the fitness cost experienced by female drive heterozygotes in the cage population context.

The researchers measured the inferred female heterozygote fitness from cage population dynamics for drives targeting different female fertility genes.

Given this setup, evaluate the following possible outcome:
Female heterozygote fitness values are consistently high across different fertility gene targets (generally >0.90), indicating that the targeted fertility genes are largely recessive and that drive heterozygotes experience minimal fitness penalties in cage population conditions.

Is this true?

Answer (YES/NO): NO